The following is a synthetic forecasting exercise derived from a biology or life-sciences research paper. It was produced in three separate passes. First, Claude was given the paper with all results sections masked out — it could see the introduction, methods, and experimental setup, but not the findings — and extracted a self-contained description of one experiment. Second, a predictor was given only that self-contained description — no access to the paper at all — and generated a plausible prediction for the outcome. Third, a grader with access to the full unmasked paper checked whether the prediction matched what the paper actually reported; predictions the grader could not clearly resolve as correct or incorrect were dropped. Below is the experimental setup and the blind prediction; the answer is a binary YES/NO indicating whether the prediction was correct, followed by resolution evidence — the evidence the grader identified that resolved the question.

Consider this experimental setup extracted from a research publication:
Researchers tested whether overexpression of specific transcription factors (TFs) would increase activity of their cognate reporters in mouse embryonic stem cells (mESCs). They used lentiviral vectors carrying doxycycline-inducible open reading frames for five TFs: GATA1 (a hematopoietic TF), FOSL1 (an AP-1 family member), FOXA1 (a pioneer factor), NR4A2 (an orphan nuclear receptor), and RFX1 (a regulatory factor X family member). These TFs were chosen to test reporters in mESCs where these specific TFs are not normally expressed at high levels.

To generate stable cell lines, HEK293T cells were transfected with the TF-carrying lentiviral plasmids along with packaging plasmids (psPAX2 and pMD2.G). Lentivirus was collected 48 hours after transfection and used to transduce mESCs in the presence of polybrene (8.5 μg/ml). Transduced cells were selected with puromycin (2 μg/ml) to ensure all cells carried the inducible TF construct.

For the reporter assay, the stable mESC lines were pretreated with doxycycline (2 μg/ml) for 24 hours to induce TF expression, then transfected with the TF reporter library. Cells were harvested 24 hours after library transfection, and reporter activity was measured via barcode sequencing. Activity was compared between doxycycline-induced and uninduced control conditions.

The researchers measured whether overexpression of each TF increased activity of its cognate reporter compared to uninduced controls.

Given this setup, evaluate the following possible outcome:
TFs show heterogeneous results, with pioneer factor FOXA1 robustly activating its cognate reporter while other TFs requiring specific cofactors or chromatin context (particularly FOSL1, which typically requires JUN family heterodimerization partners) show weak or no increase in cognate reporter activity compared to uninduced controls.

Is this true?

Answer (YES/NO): YES